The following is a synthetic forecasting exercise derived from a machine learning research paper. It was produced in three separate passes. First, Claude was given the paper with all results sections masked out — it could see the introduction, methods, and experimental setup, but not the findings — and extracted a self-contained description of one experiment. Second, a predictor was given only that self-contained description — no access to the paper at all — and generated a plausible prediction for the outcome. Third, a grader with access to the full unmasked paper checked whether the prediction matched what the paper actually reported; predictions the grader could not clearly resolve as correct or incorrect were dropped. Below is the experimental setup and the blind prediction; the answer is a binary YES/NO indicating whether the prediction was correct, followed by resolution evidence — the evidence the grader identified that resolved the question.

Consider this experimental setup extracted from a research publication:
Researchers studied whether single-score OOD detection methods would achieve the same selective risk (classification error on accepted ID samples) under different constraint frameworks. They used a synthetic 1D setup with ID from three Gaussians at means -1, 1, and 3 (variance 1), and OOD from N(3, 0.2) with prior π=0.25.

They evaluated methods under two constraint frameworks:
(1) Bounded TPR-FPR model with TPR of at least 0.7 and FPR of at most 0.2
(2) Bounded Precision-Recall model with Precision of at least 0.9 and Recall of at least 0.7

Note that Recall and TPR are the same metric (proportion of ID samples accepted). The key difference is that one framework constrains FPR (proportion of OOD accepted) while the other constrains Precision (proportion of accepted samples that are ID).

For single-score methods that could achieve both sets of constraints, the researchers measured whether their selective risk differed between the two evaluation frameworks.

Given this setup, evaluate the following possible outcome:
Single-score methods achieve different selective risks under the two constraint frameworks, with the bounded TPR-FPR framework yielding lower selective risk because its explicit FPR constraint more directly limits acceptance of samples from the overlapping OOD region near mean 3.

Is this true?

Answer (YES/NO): NO